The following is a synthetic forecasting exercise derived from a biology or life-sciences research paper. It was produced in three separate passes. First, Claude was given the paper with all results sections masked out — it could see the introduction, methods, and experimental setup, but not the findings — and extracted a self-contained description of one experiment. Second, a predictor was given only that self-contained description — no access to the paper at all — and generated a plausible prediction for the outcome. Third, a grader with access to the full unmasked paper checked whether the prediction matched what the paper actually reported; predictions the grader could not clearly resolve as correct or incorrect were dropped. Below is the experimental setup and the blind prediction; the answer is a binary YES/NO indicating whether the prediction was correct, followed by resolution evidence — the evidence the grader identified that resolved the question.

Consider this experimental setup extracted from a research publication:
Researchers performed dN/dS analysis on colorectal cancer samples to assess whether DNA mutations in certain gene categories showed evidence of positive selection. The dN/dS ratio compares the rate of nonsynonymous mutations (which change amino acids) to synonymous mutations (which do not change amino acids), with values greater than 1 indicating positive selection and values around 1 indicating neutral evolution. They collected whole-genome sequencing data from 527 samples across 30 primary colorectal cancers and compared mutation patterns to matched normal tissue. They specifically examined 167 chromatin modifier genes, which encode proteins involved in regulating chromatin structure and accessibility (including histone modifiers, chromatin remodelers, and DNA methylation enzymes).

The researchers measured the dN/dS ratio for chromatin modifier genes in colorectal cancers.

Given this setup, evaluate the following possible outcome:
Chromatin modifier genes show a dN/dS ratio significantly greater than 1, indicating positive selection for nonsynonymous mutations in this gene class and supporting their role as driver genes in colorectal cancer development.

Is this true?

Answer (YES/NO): NO